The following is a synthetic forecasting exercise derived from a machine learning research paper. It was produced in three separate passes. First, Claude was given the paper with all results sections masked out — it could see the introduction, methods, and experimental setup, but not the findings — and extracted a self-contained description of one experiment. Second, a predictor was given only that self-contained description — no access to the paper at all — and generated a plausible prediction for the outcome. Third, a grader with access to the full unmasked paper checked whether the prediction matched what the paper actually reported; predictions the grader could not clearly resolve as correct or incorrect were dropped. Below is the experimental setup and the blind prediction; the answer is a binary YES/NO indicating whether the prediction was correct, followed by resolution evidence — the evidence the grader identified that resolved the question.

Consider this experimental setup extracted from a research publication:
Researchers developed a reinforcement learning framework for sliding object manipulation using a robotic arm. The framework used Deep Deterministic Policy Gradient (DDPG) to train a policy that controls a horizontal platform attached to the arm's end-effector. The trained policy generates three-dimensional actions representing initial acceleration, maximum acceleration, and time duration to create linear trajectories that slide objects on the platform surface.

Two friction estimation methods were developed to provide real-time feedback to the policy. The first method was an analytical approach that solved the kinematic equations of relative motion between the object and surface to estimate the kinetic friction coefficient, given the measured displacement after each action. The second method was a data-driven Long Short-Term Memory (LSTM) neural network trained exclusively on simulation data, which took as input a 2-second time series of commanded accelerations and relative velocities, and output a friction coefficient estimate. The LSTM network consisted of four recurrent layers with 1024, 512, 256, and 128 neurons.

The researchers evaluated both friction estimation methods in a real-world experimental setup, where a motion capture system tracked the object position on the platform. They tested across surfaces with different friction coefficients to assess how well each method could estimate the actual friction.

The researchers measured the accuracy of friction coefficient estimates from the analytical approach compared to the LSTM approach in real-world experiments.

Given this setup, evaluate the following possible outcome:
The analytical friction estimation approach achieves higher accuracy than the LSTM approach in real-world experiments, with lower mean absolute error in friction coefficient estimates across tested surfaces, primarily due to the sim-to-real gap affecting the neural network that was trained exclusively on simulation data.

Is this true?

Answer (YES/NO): NO